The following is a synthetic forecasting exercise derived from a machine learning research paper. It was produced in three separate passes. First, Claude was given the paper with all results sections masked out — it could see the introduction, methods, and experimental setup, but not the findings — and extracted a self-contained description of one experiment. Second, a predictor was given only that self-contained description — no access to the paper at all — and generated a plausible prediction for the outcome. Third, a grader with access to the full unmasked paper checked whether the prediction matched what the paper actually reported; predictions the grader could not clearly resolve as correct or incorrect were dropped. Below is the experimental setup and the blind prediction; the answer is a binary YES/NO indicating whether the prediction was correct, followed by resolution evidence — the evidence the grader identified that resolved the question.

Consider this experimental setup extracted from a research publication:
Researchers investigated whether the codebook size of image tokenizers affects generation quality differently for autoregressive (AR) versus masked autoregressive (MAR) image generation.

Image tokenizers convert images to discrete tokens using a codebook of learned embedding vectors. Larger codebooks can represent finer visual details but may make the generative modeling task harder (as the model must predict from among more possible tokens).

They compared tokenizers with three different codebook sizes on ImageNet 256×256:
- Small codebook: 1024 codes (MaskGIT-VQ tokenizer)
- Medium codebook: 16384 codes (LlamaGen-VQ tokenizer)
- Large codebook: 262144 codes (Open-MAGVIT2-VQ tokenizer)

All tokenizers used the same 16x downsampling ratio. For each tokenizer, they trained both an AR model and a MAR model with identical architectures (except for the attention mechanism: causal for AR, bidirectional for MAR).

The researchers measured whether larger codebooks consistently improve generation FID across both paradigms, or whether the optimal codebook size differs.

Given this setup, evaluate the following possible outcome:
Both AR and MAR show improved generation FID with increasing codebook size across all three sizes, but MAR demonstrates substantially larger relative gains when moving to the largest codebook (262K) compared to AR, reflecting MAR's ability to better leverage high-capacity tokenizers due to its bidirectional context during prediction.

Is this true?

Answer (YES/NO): NO